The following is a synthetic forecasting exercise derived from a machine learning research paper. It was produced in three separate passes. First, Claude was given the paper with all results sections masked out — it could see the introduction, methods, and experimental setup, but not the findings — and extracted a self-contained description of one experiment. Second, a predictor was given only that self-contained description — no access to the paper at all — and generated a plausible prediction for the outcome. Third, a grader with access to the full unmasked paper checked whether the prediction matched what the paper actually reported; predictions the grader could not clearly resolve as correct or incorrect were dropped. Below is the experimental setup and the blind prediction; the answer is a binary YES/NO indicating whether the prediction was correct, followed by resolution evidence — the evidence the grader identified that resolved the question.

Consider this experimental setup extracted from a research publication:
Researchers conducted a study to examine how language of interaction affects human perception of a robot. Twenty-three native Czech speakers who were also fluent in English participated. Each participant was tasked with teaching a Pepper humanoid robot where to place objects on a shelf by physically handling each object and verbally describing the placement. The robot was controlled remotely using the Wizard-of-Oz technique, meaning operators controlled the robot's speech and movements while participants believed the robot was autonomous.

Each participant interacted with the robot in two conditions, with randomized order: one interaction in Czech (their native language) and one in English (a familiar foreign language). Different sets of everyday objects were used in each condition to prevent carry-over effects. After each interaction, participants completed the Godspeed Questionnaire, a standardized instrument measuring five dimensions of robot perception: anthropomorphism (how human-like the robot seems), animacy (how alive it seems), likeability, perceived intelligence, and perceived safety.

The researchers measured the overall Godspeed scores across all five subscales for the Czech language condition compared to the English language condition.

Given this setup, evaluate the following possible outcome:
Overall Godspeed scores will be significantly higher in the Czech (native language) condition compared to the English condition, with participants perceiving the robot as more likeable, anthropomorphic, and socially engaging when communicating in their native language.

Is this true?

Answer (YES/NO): NO